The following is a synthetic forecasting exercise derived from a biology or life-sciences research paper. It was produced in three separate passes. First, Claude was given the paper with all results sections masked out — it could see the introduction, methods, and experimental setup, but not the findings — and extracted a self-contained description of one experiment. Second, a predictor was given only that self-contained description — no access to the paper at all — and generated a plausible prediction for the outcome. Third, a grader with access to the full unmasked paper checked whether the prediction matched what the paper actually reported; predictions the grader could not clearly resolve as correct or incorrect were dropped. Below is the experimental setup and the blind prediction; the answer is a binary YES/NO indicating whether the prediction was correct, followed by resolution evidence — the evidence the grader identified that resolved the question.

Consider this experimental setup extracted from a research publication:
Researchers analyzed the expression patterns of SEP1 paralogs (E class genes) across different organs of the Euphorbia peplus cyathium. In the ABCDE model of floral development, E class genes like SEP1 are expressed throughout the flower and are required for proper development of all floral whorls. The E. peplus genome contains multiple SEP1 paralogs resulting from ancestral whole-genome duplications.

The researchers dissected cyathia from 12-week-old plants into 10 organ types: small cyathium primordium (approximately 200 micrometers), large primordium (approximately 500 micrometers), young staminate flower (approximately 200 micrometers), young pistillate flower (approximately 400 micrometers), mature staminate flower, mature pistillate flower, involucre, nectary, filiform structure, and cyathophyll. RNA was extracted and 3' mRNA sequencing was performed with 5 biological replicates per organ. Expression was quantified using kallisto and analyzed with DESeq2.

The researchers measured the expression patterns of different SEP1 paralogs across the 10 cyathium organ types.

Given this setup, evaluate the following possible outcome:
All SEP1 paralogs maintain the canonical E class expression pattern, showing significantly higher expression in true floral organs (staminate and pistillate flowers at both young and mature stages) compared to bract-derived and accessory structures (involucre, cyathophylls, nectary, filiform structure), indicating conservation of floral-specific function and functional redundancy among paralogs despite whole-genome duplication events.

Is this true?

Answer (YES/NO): NO